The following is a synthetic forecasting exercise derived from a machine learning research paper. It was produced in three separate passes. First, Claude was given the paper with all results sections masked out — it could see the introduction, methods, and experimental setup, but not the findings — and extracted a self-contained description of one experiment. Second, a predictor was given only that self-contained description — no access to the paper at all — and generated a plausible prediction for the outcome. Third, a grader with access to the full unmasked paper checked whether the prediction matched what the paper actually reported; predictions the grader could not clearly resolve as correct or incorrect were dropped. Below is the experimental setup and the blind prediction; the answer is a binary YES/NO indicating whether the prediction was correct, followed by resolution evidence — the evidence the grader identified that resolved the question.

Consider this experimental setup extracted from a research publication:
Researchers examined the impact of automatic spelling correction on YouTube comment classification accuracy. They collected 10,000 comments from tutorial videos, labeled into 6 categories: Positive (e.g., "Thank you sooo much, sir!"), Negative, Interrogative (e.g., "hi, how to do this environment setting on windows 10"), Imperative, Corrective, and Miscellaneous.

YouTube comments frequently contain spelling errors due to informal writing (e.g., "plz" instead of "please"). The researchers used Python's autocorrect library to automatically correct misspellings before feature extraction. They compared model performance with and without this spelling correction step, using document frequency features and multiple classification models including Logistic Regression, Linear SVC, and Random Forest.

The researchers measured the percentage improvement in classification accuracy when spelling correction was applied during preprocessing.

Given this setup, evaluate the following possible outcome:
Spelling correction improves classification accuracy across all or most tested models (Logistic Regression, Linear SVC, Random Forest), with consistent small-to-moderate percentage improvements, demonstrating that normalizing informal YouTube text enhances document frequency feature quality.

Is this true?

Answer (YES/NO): NO